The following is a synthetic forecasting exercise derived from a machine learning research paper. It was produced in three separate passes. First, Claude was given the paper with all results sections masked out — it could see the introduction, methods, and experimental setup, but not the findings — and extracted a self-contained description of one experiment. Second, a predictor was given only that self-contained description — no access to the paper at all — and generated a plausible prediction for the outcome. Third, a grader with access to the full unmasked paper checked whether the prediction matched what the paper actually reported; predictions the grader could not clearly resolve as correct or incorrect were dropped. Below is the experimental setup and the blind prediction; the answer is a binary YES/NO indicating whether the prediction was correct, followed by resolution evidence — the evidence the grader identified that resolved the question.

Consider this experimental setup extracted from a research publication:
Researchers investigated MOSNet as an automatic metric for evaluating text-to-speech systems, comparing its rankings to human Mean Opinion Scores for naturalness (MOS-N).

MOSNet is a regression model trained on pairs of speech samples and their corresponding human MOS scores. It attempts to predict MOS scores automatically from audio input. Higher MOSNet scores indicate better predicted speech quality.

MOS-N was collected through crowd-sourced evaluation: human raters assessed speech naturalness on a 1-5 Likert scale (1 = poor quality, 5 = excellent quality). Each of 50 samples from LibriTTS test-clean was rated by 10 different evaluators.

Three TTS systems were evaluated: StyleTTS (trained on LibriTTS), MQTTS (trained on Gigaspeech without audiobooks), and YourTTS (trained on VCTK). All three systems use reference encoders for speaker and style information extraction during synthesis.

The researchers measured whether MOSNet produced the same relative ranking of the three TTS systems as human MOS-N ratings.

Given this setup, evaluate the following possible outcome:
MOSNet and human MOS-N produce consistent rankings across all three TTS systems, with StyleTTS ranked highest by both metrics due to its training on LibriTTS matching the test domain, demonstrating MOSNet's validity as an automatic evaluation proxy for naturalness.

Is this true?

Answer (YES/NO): NO